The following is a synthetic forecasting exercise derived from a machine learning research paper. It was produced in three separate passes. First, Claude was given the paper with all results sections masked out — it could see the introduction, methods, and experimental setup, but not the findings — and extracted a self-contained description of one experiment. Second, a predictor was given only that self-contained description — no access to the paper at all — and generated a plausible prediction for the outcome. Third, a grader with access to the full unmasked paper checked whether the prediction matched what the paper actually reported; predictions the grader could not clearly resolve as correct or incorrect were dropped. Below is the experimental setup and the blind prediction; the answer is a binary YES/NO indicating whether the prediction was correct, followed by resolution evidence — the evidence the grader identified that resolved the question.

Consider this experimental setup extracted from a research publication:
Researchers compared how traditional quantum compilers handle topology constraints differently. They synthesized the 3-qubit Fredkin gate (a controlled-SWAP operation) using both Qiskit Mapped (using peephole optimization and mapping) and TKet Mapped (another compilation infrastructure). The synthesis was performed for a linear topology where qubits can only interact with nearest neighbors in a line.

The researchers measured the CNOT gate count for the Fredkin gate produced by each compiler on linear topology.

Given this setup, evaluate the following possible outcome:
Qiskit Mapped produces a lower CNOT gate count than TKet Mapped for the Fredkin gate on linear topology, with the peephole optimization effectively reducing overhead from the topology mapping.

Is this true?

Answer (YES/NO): YES